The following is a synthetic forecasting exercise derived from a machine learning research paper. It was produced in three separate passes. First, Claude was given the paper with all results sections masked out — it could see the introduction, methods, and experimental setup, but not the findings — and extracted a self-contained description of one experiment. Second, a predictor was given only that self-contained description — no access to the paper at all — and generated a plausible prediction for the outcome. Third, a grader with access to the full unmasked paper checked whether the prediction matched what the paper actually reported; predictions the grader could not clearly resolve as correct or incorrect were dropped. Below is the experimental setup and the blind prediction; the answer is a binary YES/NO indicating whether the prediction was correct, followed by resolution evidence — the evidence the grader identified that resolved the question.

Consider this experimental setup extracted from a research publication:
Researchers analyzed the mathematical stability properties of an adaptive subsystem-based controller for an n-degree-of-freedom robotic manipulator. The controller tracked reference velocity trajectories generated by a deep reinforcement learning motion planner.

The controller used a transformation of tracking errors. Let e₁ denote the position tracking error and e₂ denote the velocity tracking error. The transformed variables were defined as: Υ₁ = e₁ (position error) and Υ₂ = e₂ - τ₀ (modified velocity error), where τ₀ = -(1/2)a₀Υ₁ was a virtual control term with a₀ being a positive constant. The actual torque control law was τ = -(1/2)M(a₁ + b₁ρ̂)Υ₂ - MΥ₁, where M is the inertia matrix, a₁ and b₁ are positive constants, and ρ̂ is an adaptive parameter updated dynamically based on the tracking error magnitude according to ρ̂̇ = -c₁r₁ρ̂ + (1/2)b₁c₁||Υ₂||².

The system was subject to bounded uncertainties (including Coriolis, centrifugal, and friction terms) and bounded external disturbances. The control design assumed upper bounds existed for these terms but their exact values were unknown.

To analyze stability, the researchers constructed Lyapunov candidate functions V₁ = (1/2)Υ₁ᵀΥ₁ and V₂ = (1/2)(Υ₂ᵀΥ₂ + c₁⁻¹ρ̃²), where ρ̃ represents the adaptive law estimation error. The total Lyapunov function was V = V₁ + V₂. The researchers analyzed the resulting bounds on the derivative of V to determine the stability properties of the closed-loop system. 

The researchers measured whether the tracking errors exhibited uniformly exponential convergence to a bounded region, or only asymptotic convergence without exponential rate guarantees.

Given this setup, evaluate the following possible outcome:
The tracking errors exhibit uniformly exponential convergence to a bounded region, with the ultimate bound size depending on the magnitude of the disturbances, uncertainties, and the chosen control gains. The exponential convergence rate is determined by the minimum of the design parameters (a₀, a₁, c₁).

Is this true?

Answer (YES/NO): NO